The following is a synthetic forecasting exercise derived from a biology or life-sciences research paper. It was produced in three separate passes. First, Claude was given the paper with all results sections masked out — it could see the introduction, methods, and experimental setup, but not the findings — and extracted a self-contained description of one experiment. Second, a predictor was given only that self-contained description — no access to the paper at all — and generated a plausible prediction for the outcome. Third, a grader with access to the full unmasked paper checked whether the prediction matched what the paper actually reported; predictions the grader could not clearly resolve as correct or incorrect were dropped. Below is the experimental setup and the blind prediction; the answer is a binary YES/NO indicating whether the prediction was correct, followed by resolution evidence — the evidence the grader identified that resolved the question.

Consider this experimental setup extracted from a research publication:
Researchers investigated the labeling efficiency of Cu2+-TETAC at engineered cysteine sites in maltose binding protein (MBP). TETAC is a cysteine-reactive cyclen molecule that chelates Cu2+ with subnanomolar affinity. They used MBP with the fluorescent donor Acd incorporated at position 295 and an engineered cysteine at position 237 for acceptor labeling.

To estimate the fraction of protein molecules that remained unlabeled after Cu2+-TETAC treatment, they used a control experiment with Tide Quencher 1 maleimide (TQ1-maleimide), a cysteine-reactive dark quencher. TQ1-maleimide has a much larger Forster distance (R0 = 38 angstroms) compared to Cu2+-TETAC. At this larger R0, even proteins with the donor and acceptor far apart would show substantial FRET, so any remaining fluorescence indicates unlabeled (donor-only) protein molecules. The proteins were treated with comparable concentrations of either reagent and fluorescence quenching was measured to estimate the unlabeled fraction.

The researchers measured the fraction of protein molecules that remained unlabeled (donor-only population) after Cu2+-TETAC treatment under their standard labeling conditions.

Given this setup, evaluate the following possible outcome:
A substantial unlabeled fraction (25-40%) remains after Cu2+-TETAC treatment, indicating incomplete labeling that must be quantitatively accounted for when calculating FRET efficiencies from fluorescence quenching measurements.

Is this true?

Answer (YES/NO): NO